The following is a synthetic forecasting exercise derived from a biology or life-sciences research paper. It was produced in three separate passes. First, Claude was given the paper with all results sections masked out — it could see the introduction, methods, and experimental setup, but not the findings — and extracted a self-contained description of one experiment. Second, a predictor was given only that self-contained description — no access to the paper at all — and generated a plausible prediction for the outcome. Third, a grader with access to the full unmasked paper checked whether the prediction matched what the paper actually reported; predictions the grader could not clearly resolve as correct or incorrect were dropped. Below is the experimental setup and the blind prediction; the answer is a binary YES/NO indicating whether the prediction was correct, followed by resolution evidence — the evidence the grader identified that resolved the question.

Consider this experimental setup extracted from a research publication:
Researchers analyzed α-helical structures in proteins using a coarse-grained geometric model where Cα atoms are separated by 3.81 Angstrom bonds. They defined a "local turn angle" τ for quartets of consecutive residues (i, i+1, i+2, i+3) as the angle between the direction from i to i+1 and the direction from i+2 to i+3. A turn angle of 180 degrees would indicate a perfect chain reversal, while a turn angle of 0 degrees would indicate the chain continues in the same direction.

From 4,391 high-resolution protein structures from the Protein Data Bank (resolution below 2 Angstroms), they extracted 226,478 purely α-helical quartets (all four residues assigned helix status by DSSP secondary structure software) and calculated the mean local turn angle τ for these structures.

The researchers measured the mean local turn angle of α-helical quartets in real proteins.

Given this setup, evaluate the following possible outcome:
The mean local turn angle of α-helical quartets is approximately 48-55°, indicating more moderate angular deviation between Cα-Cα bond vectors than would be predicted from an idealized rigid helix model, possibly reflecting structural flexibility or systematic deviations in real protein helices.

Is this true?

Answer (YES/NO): NO